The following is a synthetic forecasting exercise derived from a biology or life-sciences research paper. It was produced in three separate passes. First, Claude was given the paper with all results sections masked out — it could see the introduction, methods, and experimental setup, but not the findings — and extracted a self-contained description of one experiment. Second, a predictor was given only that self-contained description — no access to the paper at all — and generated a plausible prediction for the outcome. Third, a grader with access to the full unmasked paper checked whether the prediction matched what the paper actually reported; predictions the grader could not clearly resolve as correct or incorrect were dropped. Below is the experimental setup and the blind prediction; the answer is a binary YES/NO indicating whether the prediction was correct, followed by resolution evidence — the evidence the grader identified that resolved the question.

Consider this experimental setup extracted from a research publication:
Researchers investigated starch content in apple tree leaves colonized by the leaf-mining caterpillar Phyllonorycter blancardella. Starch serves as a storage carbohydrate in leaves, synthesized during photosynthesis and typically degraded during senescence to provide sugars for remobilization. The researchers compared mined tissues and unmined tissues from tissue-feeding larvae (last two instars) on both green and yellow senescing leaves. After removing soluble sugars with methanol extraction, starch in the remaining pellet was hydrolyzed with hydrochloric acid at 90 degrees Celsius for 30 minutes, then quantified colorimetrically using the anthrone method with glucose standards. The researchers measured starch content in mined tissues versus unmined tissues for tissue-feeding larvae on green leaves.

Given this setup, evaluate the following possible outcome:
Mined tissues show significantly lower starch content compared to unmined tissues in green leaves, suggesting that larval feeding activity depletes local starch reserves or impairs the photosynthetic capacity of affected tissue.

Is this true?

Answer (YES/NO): NO